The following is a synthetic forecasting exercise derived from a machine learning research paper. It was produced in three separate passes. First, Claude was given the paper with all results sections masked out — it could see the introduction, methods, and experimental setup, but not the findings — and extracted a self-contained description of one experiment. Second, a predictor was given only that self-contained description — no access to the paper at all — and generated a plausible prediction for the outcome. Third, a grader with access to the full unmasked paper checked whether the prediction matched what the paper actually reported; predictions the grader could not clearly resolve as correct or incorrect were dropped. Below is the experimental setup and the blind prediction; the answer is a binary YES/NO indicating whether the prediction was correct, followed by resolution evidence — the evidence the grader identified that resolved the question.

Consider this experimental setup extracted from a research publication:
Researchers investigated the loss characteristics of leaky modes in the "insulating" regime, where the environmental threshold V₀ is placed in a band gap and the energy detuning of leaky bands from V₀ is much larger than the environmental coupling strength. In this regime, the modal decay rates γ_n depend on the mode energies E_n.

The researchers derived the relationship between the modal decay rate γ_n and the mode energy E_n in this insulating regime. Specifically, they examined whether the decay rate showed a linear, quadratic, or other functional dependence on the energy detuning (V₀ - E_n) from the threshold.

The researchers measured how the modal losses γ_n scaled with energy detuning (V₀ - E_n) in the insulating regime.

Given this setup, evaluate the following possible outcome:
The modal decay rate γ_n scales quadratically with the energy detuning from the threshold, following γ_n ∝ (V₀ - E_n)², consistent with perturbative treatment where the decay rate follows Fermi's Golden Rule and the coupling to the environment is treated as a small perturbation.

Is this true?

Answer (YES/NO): NO